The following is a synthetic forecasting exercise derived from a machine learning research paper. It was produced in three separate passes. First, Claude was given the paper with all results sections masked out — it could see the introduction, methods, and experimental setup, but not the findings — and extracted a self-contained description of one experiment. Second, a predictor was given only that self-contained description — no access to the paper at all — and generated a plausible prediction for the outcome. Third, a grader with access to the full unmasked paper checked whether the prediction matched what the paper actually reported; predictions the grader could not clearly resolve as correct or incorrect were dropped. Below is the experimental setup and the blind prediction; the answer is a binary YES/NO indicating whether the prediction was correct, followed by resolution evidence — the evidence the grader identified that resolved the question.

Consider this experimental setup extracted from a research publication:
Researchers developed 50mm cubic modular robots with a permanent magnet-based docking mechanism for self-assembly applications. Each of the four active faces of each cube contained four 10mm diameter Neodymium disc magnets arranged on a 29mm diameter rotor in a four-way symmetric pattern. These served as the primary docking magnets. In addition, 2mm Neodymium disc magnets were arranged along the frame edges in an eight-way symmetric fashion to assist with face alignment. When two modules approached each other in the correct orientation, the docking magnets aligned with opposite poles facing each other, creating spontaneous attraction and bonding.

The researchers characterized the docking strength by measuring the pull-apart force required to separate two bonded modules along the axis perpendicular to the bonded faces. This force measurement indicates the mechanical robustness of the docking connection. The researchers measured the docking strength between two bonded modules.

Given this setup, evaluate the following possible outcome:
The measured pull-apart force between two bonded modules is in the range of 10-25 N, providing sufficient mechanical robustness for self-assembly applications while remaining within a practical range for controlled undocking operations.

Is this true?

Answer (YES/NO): NO